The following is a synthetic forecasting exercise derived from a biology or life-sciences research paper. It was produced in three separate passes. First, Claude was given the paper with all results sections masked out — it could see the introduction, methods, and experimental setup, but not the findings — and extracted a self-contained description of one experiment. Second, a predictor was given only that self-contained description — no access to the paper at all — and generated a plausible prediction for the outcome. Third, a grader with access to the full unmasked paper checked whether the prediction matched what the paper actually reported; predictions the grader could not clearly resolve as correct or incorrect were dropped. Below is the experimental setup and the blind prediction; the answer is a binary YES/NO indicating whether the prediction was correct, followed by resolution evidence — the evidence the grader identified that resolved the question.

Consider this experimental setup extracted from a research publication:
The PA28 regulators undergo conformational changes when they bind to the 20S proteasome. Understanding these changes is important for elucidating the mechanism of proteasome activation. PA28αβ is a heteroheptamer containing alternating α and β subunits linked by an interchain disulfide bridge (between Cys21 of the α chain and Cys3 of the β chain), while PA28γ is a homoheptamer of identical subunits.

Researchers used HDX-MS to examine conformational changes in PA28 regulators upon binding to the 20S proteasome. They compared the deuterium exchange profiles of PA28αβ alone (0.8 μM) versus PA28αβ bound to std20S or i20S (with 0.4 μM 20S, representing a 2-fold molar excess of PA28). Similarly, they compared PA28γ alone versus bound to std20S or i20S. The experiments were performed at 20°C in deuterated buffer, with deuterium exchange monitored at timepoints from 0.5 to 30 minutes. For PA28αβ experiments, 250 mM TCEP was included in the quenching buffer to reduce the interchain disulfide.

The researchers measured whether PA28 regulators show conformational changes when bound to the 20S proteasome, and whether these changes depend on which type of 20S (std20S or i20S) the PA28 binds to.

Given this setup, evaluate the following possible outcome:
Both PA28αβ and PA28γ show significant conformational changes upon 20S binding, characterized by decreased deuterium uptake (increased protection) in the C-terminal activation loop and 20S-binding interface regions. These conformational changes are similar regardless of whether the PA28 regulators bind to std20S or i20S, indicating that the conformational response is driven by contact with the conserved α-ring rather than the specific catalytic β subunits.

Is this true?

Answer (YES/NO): NO